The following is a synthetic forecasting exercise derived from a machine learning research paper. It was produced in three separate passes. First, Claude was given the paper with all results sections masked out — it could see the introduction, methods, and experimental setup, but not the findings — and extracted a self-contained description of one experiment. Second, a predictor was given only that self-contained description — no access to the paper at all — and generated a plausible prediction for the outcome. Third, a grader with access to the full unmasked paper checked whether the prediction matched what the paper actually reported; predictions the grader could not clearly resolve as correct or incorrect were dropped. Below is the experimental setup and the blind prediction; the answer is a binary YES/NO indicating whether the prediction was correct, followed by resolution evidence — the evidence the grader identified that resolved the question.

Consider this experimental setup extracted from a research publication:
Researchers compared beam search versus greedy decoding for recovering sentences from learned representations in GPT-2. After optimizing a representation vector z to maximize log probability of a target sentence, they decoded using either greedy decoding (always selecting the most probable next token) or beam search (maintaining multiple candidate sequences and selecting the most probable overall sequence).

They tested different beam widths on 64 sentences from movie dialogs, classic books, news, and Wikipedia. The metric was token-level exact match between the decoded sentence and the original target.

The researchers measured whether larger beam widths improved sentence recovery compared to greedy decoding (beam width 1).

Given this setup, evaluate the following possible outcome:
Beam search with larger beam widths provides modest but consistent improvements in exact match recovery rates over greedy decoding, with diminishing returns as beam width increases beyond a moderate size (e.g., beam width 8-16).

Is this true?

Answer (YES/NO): NO